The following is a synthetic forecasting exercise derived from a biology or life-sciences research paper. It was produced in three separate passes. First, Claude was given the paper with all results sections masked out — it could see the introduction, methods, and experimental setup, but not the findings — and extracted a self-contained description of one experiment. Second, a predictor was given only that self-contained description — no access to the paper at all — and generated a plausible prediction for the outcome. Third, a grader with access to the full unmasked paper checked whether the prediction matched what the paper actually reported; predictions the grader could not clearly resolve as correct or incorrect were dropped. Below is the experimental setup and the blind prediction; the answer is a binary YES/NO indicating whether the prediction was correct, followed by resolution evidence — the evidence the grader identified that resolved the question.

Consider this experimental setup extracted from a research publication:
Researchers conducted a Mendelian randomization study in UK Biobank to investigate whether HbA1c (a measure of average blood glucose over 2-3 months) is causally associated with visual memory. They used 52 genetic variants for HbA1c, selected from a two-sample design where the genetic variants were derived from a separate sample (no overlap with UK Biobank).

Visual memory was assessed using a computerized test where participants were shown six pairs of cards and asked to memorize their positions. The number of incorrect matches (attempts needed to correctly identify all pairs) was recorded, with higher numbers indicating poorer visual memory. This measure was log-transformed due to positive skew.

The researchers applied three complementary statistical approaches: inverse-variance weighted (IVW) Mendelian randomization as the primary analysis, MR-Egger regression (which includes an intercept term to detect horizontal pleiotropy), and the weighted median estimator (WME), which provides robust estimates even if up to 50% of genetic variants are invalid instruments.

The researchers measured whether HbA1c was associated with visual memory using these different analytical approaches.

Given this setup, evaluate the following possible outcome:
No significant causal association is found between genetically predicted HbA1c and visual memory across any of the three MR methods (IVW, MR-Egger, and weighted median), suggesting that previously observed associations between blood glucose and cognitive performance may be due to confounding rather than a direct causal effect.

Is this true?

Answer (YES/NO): NO